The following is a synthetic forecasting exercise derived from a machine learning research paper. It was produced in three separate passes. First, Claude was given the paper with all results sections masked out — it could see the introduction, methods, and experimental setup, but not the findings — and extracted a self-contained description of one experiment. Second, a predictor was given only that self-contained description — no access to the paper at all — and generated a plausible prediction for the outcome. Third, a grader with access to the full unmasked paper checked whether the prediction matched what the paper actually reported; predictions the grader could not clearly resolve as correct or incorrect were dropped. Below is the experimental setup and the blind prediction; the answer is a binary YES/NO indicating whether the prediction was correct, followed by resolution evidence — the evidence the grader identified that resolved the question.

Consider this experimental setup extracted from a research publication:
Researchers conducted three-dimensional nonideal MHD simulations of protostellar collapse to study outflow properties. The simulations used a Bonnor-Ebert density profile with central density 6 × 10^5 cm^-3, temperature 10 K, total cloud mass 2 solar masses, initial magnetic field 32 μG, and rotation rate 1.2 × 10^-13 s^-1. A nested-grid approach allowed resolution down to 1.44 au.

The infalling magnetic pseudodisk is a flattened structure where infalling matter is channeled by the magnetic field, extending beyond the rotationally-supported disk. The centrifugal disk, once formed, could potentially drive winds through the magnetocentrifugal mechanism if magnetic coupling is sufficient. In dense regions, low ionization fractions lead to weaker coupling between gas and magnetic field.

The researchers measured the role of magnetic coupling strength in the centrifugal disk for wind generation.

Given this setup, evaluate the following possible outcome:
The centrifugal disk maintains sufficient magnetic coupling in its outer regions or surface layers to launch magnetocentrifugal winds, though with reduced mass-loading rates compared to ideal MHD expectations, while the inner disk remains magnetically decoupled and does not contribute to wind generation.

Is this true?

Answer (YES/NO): NO